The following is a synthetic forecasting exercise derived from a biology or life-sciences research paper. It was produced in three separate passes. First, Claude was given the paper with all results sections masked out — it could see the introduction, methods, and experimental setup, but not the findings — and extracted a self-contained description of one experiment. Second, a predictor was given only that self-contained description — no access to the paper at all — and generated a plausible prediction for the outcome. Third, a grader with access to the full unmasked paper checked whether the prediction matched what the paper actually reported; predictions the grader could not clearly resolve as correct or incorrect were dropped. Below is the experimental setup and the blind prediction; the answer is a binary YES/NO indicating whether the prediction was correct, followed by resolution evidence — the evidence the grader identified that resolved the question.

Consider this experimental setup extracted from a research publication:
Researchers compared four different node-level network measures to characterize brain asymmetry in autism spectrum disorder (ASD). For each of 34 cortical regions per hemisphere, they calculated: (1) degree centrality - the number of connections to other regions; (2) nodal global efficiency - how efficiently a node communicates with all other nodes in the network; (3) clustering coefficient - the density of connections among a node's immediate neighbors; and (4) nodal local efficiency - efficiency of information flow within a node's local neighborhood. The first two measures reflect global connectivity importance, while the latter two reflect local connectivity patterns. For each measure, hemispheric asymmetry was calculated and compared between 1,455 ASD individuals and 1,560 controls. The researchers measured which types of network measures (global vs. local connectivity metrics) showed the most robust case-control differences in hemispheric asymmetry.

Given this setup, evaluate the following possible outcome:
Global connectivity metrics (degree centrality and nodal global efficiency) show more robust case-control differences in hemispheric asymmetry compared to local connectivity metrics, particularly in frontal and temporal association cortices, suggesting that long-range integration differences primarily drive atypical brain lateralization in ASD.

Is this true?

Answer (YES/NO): YES